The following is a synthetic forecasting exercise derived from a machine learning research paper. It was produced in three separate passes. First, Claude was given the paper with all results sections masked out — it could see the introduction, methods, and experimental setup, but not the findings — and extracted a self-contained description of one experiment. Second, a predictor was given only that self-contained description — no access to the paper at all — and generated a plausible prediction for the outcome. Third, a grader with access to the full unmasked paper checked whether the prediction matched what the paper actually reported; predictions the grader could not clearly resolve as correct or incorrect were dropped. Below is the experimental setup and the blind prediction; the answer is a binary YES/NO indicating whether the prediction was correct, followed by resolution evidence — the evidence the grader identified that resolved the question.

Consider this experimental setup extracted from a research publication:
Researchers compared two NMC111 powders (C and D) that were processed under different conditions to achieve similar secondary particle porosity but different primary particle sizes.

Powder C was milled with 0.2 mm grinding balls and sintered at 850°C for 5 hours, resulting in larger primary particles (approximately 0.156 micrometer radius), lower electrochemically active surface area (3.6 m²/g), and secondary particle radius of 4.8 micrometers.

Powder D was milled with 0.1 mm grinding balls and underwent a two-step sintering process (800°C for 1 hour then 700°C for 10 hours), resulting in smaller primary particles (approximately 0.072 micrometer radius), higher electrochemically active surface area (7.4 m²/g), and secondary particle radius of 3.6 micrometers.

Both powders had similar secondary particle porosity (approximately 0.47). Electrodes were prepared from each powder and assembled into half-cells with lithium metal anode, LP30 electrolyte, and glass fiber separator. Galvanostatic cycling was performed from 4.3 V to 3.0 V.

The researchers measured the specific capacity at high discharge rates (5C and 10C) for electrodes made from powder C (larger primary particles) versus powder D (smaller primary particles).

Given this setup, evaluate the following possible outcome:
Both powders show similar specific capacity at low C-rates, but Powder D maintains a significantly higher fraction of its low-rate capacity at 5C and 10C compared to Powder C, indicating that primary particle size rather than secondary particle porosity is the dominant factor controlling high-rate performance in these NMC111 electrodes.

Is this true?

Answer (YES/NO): NO